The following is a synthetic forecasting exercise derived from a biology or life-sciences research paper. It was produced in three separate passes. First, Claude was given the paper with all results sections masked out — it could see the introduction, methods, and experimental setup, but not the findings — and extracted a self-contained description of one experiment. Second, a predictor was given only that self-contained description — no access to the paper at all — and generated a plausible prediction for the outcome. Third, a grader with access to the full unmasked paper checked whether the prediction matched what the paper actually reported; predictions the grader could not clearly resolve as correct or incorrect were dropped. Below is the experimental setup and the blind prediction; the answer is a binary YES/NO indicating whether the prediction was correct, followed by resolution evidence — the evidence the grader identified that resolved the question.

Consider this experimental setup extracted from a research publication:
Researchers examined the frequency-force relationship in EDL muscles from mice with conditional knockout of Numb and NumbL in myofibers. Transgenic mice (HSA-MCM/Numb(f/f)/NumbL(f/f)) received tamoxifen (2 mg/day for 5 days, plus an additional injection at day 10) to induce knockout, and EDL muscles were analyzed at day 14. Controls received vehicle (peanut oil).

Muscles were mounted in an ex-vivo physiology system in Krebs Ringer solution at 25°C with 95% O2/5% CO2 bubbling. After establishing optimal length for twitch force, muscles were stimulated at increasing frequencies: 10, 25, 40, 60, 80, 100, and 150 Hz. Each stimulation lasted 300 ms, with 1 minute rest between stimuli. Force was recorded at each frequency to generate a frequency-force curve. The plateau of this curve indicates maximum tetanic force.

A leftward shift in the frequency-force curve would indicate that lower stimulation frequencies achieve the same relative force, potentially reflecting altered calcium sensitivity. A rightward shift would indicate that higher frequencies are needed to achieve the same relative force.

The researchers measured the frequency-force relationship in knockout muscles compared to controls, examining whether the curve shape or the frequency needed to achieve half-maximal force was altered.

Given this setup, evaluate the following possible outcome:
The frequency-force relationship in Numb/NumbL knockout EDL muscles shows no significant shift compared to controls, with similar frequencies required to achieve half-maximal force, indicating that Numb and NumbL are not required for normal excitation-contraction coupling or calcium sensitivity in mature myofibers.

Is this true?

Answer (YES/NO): YES